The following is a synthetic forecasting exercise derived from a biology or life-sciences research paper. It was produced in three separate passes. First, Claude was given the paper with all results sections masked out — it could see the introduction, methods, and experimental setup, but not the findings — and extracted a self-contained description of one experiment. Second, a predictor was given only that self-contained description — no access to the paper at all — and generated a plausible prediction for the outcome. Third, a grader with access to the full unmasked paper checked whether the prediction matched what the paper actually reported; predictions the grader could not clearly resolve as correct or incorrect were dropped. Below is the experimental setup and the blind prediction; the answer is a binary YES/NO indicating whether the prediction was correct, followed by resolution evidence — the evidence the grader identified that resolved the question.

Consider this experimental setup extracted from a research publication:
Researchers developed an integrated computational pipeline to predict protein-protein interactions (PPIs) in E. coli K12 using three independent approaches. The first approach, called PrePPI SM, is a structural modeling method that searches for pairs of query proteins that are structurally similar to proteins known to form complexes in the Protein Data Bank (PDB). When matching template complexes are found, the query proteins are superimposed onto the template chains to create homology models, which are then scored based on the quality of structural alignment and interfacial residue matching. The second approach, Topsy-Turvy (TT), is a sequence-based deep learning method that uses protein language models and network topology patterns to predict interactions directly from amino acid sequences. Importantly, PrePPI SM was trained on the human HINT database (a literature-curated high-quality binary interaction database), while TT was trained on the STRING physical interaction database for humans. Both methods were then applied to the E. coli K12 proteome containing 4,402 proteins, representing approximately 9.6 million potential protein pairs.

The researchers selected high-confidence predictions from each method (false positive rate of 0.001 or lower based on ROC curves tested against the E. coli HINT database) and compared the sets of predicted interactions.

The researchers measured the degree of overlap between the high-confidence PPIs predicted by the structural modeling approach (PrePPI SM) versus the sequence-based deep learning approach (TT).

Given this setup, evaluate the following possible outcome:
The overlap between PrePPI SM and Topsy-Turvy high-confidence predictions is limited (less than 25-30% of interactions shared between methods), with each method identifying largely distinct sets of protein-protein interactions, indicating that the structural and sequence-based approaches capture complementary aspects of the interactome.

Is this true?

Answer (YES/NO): YES